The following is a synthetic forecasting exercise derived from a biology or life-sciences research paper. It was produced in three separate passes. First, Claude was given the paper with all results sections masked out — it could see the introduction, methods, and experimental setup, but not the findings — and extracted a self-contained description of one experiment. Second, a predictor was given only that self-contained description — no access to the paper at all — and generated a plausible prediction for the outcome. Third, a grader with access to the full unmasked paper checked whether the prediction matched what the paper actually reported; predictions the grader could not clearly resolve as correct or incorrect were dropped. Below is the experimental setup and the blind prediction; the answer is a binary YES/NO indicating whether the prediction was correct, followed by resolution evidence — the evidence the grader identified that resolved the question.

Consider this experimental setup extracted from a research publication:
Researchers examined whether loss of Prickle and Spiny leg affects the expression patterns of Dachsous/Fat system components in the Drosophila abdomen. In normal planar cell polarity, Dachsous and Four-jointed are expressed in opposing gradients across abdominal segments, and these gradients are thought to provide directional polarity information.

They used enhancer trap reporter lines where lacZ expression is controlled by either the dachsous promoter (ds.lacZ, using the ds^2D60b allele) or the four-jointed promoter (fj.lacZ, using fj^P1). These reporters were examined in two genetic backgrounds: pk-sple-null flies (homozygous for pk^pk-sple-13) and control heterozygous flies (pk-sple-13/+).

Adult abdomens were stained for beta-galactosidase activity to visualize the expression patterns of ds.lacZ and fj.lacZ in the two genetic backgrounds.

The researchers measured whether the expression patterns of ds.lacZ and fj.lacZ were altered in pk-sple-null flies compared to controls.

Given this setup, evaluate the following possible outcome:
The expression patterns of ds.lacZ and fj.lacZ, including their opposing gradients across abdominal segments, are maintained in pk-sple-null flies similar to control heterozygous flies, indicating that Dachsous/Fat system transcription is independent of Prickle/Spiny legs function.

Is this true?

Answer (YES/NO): YES